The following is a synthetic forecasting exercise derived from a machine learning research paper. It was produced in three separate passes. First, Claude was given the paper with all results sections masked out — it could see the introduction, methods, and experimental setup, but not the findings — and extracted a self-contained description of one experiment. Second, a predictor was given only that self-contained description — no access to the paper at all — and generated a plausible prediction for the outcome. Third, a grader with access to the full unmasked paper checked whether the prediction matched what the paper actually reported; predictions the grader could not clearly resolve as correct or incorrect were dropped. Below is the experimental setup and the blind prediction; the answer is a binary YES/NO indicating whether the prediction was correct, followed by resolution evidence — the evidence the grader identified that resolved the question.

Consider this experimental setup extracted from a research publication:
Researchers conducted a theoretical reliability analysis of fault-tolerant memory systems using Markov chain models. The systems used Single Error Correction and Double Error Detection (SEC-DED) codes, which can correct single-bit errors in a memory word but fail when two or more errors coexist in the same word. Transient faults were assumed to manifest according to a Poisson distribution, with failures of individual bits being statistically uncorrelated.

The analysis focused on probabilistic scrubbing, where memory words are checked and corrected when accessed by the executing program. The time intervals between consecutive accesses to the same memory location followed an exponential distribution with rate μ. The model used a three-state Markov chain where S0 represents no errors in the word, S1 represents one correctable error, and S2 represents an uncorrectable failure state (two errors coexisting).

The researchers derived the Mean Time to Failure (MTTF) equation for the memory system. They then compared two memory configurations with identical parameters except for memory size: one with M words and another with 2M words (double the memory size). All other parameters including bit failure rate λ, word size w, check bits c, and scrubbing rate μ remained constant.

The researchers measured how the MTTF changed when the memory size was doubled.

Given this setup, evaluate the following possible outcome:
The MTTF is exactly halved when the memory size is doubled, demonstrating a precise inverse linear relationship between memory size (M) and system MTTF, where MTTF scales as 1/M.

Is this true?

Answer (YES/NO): YES